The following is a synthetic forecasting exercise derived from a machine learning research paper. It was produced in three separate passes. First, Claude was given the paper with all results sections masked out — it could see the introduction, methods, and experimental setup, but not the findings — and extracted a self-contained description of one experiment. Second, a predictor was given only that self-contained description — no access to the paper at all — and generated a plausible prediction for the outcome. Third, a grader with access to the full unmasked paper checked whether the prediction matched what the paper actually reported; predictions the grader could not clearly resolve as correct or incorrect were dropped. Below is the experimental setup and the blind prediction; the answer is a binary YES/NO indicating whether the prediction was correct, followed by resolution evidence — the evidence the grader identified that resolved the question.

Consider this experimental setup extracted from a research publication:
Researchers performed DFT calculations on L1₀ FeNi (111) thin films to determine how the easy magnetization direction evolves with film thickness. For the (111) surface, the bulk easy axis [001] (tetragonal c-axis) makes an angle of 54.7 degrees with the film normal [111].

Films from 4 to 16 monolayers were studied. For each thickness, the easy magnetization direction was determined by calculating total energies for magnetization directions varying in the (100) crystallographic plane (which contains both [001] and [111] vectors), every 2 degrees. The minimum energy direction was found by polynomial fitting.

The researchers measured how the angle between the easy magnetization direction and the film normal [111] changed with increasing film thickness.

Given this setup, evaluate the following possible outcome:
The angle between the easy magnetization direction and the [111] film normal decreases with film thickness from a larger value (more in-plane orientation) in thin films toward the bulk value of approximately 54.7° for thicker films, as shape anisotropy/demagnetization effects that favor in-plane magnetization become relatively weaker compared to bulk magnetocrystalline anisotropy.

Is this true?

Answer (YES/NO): NO